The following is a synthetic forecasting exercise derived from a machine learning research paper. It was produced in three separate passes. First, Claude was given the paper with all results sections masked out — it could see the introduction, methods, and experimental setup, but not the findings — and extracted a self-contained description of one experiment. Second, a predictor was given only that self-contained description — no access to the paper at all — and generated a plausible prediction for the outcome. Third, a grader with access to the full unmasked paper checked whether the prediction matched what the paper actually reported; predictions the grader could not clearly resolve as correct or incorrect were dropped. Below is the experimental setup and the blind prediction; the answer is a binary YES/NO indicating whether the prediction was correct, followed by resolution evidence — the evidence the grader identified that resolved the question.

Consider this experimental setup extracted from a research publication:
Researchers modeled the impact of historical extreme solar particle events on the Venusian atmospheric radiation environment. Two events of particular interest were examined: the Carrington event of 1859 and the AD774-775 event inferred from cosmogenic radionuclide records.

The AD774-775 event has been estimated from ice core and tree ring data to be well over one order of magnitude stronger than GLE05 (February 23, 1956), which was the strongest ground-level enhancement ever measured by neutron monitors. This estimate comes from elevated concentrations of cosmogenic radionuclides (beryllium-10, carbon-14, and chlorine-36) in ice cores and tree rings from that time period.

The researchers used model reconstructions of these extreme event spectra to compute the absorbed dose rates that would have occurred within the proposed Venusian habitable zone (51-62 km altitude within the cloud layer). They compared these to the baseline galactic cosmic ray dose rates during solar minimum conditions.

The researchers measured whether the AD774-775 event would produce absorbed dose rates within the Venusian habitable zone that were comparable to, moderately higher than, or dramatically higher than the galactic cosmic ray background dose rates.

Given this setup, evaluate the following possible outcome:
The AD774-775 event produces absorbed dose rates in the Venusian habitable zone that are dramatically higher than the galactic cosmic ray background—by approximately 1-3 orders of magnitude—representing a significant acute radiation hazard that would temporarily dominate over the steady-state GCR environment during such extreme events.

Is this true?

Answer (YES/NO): NO